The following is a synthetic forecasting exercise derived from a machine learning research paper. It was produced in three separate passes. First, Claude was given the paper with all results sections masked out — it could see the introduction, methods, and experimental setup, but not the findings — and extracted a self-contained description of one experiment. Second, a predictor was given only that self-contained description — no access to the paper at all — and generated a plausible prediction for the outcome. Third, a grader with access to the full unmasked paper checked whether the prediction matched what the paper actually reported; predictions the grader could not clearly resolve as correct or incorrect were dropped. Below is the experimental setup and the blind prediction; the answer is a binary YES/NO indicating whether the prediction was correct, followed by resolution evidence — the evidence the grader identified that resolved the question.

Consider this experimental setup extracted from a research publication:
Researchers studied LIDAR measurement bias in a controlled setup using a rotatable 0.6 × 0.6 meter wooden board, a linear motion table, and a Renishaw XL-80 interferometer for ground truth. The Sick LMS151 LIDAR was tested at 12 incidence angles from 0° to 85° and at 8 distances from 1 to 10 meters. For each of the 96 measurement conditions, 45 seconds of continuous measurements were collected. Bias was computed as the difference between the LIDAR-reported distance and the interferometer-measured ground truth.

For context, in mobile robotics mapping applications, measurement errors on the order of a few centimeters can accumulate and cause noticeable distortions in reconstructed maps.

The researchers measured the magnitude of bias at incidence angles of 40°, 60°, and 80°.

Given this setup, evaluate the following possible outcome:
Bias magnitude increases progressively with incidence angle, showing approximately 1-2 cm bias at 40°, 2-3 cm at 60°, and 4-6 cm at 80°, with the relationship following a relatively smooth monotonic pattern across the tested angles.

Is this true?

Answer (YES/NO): NO